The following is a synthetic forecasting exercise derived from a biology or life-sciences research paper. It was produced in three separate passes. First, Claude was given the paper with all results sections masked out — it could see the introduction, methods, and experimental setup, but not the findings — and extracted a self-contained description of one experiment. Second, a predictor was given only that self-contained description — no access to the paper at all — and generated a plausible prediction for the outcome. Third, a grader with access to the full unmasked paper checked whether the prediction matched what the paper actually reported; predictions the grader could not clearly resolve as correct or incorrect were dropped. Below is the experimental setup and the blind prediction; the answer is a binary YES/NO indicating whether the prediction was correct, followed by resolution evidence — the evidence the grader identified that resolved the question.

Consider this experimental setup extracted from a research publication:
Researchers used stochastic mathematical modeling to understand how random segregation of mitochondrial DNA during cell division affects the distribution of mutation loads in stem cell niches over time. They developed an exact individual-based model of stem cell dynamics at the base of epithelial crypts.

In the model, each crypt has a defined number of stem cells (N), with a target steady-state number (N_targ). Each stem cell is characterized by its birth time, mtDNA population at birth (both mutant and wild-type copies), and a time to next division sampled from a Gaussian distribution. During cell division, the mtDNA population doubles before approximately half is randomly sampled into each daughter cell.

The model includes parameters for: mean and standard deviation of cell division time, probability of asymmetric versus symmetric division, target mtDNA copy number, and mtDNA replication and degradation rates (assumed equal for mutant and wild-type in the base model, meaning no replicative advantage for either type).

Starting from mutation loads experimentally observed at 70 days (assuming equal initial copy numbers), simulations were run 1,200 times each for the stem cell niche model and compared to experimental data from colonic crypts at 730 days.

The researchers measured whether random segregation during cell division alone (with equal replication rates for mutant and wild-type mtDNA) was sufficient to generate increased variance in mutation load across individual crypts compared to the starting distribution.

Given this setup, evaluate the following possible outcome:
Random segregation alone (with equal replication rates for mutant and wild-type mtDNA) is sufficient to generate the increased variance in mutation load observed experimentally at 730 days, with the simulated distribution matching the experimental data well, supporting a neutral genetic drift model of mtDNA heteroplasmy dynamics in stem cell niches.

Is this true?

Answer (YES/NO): NO